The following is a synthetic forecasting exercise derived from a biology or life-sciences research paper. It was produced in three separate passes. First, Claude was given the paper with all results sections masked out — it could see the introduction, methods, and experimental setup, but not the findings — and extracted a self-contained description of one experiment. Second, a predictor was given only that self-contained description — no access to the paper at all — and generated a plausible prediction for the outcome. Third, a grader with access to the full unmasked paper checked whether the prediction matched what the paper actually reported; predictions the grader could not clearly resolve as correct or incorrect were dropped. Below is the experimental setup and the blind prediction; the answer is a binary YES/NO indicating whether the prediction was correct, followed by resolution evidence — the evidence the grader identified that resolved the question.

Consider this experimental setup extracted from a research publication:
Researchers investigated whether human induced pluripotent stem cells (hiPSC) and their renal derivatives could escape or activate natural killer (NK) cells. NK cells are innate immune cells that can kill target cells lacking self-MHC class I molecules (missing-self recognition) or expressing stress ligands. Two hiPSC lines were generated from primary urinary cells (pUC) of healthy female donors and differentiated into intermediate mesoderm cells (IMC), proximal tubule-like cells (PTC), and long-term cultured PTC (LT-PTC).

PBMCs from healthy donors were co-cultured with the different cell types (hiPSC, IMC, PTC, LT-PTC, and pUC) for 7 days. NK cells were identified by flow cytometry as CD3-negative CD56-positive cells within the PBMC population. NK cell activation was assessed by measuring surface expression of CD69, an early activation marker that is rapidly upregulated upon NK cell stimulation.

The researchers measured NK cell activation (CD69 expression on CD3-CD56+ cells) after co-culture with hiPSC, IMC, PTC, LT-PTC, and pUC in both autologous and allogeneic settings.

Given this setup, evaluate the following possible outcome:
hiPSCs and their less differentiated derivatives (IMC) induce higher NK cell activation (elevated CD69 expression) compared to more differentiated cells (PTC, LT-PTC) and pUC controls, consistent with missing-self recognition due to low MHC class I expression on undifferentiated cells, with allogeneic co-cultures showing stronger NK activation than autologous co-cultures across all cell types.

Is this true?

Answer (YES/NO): NO